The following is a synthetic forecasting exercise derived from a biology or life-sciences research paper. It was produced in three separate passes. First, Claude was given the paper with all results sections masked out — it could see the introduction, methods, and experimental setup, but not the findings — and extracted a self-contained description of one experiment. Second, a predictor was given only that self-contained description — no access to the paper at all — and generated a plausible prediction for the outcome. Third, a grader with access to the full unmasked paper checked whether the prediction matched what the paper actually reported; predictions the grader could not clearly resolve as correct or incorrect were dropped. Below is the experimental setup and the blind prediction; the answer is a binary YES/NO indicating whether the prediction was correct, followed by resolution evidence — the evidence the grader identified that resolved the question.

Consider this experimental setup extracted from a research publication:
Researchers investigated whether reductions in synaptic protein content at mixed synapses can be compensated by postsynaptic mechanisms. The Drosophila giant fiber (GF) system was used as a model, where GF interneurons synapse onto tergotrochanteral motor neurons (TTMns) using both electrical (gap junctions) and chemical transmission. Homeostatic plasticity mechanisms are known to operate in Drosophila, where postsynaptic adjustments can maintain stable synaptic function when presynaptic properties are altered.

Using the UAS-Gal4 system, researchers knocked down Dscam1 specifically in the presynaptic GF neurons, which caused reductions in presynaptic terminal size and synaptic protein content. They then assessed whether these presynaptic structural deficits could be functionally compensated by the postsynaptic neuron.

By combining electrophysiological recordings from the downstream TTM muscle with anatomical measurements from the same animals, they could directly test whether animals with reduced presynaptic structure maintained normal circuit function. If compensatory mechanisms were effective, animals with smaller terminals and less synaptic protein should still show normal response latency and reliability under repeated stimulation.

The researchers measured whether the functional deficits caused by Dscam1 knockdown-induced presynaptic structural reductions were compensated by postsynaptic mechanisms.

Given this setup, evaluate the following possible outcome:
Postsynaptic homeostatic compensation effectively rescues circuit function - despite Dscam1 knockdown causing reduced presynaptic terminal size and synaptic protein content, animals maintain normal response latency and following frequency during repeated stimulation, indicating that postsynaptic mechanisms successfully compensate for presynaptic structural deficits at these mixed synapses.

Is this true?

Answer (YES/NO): NO